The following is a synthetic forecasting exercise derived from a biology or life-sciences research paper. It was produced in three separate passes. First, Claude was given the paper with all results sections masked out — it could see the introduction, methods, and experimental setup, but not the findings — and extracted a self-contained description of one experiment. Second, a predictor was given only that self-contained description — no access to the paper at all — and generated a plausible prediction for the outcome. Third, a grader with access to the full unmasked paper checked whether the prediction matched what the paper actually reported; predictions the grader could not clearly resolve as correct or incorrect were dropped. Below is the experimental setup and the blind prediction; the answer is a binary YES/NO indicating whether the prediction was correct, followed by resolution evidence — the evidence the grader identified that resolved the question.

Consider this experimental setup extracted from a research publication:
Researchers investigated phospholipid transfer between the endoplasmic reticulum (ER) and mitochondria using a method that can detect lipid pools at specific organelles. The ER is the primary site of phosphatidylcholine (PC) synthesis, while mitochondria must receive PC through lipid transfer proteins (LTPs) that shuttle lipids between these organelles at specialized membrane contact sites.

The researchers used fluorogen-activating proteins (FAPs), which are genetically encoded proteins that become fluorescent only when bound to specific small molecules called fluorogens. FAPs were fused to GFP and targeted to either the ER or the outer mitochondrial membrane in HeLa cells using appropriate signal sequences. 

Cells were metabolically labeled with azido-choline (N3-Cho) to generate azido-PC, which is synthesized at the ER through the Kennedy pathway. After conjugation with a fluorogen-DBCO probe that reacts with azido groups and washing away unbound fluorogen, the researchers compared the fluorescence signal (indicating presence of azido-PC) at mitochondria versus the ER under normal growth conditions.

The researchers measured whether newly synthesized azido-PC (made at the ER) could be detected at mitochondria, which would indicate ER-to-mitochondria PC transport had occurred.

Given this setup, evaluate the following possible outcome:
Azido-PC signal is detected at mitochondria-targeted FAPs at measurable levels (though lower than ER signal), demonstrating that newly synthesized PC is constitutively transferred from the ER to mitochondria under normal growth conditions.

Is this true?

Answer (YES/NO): YES